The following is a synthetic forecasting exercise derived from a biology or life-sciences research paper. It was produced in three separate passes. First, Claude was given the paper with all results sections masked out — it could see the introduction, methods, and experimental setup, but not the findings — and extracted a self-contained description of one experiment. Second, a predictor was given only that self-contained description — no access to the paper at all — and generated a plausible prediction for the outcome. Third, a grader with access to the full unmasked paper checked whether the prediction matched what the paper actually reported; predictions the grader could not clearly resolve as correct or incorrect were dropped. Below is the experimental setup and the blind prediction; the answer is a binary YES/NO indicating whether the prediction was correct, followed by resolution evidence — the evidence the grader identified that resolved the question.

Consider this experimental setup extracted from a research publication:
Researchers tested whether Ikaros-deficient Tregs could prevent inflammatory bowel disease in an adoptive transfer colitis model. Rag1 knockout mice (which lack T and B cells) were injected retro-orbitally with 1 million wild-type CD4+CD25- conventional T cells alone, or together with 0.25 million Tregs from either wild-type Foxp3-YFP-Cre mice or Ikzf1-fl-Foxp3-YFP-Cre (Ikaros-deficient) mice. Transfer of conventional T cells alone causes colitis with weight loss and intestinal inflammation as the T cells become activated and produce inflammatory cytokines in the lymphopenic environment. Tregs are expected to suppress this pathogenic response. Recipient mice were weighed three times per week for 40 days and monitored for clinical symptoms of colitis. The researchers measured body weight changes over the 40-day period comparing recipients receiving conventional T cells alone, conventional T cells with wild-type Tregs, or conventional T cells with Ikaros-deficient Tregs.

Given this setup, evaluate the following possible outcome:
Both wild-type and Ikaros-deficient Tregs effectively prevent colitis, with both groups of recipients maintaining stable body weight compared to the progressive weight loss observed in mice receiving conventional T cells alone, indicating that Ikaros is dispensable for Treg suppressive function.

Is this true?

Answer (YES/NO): NO